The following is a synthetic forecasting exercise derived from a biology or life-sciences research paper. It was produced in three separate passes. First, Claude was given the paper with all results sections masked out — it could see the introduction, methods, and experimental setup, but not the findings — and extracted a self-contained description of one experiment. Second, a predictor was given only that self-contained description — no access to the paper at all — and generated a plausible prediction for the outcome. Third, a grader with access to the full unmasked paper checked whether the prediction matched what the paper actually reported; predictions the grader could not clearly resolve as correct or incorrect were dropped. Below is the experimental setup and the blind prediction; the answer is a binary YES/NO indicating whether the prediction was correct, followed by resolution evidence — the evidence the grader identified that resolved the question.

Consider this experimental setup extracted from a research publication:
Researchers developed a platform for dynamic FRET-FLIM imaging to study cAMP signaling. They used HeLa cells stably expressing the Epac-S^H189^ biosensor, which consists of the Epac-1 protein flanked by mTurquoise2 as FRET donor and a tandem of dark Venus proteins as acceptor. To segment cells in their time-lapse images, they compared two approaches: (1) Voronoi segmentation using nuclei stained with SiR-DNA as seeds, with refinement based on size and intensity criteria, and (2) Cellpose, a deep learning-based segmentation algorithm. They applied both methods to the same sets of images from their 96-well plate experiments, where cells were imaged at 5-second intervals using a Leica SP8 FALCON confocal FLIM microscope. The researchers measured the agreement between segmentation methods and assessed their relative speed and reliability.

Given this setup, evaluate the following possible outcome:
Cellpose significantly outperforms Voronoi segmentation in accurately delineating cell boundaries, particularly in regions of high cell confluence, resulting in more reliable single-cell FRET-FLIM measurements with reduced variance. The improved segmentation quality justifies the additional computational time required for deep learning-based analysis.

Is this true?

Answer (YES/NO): NO